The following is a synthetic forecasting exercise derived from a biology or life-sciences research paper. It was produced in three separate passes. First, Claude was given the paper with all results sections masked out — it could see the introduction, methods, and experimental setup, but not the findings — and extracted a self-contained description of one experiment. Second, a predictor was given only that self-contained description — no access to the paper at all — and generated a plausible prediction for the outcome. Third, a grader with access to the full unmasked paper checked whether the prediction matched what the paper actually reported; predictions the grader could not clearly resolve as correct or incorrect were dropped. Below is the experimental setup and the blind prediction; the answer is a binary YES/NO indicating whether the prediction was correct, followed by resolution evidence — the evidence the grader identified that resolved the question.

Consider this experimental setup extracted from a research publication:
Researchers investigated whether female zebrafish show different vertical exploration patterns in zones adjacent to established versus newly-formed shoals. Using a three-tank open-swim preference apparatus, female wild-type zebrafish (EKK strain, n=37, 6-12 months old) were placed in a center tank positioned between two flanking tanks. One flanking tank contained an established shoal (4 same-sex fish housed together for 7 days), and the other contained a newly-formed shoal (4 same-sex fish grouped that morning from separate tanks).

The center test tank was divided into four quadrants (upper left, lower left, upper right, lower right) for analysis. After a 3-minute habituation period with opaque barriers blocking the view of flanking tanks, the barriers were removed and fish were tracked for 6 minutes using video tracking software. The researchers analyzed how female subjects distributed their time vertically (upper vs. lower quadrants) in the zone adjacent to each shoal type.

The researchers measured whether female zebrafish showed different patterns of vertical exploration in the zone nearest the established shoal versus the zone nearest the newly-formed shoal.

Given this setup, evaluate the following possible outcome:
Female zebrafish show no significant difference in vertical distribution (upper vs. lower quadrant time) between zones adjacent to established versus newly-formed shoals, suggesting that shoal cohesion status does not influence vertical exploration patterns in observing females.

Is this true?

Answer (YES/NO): NO